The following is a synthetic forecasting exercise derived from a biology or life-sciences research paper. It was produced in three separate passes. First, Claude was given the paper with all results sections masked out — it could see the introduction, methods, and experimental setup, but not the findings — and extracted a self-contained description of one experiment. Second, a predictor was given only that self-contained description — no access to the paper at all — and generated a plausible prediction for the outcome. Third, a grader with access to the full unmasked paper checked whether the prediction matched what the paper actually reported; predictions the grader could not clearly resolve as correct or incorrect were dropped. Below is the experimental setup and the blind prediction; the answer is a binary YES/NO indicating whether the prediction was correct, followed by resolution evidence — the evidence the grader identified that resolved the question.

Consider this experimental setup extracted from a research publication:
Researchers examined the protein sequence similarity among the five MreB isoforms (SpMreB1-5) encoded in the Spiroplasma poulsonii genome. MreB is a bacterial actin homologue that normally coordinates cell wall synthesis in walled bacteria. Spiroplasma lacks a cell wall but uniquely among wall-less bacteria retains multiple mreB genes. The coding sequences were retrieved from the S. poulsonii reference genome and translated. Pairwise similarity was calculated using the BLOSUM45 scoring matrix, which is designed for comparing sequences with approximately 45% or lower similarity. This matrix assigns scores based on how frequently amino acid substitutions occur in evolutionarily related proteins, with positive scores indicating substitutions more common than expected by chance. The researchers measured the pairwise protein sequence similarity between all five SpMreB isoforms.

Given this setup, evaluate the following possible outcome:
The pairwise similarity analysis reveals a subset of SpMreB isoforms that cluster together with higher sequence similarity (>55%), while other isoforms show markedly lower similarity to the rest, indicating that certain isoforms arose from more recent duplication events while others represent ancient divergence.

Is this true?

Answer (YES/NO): NO